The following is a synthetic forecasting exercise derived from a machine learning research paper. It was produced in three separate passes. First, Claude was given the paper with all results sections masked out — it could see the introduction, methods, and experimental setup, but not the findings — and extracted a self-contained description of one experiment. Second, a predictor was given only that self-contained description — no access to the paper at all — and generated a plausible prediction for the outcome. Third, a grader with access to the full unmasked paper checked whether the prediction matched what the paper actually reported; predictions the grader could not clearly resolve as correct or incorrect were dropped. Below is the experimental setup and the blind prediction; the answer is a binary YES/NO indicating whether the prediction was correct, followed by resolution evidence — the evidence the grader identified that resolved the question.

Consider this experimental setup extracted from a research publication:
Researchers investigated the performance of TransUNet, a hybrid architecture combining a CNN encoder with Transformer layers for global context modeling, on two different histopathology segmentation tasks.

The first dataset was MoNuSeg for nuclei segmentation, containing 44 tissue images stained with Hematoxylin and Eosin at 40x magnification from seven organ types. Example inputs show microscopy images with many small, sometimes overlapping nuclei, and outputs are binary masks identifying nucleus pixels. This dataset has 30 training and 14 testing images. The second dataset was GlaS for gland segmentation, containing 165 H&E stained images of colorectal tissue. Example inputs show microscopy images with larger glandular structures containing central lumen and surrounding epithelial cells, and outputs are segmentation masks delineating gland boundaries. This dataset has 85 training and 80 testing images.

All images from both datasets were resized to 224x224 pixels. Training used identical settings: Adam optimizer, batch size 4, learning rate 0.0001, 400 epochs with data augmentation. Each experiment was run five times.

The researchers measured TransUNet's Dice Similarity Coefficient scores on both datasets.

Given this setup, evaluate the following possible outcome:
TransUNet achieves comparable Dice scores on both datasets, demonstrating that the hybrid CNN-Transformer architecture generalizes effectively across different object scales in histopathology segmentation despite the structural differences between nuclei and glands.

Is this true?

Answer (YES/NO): NO